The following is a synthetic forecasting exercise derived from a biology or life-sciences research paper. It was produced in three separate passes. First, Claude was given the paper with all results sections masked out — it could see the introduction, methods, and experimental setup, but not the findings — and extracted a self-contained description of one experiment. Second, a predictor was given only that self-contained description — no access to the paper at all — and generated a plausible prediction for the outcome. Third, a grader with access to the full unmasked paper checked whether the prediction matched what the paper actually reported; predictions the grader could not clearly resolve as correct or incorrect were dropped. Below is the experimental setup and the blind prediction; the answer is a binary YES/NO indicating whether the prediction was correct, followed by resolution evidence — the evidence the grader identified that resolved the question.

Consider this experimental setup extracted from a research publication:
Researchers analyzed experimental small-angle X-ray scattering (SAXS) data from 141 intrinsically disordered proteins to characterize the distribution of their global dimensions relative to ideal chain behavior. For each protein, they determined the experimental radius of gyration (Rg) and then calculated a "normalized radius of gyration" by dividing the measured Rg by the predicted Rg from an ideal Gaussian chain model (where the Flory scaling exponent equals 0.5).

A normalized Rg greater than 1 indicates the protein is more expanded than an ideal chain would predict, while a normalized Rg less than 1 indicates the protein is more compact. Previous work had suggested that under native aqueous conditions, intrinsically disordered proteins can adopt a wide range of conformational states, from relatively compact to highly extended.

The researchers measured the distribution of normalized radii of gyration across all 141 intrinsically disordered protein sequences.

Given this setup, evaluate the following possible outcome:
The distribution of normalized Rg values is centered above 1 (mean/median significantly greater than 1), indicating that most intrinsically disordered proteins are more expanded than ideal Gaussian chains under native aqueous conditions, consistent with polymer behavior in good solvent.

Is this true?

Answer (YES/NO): YES